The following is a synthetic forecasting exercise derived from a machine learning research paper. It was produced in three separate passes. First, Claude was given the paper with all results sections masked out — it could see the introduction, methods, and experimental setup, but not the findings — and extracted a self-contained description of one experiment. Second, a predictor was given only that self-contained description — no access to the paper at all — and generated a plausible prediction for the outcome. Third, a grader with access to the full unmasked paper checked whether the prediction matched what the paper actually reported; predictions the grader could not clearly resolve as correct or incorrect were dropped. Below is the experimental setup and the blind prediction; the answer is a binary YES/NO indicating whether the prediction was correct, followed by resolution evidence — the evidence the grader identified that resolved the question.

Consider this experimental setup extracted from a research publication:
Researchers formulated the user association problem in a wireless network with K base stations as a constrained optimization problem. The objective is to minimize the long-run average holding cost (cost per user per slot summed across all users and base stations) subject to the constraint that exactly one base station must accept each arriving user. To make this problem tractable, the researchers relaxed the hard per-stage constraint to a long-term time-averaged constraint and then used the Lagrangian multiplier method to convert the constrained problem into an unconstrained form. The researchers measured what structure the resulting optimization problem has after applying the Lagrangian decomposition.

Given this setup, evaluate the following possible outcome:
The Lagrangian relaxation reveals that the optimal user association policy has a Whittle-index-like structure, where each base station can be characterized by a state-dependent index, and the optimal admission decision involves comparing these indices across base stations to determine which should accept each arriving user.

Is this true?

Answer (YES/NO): YES